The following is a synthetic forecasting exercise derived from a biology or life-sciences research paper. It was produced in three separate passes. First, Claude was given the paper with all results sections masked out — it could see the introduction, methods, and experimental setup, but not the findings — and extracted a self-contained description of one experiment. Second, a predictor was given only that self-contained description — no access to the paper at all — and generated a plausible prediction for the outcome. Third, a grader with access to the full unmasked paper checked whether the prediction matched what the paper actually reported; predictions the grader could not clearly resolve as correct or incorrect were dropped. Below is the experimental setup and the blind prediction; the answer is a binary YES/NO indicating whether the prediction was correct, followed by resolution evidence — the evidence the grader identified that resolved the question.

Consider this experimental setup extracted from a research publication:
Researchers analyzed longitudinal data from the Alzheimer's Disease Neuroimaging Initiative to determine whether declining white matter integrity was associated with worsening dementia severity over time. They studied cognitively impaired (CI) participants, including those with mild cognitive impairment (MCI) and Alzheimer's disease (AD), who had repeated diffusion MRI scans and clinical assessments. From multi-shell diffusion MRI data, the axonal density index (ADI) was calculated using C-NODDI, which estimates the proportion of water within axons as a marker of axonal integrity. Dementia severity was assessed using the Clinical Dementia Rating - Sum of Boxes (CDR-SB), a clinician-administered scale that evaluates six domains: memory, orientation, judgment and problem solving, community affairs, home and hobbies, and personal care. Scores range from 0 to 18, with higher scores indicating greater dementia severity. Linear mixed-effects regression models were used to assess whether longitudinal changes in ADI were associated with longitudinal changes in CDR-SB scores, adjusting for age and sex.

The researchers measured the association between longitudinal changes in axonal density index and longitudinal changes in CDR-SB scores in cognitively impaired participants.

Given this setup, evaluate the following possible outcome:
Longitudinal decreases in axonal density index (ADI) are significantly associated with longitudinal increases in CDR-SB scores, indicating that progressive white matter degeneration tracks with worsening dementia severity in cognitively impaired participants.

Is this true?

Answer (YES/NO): YES